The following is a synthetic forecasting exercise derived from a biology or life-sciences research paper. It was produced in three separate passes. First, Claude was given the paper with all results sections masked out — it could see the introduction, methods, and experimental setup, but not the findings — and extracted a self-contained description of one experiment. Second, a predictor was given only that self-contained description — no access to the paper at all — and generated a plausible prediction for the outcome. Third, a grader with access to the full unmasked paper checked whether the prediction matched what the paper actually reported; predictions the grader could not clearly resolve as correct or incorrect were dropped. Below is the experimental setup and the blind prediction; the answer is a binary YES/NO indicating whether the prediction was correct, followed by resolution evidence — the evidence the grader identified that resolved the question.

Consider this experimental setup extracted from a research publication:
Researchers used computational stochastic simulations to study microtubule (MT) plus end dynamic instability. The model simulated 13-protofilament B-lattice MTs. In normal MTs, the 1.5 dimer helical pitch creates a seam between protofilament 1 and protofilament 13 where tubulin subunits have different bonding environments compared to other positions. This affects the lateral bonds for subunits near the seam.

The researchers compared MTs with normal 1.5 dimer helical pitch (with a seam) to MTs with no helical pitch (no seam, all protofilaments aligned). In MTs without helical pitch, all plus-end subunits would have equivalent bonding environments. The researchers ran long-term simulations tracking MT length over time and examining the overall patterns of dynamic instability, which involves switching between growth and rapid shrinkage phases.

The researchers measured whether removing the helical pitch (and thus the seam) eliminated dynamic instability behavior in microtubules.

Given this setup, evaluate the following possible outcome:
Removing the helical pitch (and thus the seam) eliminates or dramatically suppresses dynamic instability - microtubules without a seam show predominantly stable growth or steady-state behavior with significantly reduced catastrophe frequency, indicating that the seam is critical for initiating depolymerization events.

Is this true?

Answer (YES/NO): NO